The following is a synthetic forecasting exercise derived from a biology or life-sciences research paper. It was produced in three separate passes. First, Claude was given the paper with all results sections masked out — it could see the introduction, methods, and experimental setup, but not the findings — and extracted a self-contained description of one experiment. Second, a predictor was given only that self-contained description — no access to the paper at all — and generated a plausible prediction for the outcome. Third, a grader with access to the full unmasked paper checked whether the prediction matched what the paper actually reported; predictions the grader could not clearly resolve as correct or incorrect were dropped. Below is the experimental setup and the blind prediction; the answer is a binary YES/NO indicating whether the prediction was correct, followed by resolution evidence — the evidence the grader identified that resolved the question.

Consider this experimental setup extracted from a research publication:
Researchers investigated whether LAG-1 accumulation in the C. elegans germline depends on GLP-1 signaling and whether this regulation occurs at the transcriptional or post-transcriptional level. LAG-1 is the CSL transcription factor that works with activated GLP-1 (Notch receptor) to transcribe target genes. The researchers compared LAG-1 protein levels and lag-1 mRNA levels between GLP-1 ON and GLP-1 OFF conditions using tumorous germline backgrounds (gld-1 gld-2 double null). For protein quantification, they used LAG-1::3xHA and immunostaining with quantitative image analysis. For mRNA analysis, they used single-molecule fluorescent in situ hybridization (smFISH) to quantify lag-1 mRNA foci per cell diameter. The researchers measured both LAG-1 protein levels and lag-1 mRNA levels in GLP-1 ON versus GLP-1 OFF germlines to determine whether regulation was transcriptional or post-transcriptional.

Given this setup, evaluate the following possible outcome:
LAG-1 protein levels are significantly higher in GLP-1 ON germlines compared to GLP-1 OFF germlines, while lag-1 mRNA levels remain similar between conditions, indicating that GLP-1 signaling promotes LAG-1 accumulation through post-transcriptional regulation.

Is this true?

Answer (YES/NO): YES